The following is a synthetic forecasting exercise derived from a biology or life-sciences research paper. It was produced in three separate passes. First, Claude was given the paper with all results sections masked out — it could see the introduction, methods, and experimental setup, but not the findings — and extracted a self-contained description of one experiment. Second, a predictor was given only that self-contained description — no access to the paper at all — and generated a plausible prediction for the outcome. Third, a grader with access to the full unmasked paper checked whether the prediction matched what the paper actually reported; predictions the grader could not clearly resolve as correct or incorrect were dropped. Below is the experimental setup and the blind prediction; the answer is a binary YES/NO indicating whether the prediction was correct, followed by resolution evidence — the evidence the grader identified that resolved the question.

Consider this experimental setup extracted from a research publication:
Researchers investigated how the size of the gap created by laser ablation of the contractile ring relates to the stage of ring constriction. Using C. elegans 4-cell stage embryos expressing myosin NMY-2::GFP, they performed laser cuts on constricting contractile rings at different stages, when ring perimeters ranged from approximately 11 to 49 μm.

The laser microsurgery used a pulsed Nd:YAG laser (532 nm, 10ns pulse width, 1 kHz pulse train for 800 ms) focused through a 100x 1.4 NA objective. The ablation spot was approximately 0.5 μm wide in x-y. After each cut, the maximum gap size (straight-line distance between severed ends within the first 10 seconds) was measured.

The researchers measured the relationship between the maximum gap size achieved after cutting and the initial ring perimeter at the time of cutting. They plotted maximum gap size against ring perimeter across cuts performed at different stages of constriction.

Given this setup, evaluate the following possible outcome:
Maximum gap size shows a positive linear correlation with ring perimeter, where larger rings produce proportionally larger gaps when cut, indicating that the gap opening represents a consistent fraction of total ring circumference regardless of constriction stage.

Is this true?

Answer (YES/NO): YES